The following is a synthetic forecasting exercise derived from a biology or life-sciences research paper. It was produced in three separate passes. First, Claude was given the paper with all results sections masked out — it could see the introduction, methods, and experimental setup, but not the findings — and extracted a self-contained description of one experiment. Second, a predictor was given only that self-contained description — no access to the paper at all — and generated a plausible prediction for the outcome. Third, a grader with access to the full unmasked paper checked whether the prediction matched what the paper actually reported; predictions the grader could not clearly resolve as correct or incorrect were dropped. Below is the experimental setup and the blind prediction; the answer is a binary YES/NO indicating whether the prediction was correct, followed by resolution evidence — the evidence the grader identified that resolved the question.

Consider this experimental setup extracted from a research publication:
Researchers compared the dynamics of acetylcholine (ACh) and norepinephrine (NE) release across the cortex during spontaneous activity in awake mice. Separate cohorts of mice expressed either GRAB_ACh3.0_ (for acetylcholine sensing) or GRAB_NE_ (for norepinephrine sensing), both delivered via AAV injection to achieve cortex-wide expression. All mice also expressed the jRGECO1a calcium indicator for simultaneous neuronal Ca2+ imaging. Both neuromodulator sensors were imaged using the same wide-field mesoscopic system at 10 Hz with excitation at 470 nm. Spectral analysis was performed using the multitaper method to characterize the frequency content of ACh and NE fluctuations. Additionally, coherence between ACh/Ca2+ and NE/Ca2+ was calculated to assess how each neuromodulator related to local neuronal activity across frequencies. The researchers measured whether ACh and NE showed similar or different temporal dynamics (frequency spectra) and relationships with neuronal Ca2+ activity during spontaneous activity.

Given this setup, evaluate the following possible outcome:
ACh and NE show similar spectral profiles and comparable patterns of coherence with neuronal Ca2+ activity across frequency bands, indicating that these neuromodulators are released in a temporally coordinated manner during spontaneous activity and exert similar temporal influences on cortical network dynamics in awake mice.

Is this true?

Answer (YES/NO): NO